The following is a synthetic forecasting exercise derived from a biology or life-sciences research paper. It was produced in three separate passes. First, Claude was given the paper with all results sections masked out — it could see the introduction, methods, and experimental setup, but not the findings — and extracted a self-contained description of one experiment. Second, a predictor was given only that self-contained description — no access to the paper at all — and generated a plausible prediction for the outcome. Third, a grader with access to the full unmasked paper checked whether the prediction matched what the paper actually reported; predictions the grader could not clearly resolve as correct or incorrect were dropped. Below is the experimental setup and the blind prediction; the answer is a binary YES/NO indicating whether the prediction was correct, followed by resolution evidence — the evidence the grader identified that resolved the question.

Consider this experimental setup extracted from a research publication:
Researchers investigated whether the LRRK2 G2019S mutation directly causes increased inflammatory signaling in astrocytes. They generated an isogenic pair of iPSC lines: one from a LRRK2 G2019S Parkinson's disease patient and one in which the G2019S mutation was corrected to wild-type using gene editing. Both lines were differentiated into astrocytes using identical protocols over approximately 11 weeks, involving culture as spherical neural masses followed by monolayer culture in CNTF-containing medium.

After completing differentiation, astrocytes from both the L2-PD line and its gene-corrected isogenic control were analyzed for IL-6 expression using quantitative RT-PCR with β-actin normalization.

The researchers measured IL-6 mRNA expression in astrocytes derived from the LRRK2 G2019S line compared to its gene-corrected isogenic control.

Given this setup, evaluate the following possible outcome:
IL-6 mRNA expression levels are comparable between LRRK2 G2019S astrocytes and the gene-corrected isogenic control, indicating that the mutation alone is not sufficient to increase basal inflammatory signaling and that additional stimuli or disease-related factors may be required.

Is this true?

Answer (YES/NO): NO